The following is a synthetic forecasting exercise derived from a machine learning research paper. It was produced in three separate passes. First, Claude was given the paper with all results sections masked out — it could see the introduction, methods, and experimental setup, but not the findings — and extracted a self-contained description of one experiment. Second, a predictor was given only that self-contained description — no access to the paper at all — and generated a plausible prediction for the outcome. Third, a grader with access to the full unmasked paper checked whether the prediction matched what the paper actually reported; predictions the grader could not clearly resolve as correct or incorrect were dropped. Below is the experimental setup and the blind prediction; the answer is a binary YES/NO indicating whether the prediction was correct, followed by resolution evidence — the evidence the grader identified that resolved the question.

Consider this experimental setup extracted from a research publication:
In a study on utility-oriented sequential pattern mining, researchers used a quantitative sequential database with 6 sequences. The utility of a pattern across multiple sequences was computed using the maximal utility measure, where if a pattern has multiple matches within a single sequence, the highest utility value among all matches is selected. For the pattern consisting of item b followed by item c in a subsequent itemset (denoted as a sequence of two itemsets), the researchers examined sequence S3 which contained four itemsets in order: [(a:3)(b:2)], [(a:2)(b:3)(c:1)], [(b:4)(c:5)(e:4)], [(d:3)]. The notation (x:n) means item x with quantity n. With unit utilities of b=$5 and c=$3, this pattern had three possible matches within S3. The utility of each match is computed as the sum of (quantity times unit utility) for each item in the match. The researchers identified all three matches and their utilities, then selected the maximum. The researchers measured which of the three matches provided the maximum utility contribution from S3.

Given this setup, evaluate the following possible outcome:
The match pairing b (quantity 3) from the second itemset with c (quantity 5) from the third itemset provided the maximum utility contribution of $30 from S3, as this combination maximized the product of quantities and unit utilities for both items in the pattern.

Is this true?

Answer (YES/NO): YES